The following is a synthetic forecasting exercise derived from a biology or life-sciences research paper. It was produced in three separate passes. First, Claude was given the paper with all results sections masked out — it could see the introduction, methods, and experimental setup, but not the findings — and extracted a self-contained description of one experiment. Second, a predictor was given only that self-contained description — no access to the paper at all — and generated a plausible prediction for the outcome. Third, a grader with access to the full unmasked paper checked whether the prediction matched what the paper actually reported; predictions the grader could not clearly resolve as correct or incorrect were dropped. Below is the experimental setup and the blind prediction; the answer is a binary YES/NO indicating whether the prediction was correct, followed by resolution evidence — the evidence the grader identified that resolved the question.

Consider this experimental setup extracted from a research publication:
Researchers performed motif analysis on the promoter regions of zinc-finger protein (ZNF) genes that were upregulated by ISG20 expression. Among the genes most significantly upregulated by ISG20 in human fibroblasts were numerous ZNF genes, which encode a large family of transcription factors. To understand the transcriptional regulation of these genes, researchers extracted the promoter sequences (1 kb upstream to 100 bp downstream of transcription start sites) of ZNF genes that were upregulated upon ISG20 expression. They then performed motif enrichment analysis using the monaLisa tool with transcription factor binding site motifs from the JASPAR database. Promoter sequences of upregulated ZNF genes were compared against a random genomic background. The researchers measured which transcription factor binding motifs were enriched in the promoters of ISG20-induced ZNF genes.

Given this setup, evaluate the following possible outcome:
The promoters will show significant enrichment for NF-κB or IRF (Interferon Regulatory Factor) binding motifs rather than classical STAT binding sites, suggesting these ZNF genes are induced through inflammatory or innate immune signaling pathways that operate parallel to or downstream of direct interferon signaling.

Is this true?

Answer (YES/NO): NO